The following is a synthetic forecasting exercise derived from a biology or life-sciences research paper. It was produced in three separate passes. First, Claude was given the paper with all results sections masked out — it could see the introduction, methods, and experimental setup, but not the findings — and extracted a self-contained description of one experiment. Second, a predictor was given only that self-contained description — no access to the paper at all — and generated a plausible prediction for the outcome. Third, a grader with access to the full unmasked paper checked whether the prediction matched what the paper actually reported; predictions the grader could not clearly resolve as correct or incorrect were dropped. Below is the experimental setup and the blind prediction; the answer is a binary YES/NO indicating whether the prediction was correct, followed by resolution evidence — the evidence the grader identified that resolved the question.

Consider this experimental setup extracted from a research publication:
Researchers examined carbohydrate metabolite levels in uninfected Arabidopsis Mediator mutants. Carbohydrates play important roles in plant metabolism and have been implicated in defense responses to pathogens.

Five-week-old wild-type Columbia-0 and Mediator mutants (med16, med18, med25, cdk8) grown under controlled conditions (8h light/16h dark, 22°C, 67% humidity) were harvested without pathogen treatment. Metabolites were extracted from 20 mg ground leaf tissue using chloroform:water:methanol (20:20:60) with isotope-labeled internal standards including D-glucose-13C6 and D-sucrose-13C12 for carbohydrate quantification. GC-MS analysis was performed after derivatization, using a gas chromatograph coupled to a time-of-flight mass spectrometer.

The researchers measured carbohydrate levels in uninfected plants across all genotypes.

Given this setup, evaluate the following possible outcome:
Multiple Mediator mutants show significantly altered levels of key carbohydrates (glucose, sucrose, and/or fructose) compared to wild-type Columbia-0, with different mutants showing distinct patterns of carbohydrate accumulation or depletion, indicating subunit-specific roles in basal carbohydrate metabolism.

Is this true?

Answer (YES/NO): YES